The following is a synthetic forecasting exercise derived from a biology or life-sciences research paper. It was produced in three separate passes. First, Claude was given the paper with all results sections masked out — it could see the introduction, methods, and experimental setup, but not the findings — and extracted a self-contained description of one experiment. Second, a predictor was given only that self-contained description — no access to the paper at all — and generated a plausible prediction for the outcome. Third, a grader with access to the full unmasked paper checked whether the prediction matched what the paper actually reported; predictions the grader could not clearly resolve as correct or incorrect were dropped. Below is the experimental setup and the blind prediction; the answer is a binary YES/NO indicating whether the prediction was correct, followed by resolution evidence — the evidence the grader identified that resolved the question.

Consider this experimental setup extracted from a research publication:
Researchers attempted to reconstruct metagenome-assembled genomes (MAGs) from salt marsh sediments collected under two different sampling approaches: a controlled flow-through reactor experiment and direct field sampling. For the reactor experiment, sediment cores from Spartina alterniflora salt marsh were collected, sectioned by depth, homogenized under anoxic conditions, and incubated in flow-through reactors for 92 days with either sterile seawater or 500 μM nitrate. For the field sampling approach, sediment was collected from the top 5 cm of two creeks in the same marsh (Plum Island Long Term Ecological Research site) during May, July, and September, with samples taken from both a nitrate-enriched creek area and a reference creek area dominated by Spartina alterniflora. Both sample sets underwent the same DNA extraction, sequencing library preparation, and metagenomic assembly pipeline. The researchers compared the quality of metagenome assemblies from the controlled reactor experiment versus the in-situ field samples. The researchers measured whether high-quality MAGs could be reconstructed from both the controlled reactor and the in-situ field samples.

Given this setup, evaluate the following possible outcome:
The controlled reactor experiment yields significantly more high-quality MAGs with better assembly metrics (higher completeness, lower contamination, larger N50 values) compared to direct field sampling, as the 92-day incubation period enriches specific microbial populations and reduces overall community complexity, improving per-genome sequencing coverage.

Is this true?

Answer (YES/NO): YES